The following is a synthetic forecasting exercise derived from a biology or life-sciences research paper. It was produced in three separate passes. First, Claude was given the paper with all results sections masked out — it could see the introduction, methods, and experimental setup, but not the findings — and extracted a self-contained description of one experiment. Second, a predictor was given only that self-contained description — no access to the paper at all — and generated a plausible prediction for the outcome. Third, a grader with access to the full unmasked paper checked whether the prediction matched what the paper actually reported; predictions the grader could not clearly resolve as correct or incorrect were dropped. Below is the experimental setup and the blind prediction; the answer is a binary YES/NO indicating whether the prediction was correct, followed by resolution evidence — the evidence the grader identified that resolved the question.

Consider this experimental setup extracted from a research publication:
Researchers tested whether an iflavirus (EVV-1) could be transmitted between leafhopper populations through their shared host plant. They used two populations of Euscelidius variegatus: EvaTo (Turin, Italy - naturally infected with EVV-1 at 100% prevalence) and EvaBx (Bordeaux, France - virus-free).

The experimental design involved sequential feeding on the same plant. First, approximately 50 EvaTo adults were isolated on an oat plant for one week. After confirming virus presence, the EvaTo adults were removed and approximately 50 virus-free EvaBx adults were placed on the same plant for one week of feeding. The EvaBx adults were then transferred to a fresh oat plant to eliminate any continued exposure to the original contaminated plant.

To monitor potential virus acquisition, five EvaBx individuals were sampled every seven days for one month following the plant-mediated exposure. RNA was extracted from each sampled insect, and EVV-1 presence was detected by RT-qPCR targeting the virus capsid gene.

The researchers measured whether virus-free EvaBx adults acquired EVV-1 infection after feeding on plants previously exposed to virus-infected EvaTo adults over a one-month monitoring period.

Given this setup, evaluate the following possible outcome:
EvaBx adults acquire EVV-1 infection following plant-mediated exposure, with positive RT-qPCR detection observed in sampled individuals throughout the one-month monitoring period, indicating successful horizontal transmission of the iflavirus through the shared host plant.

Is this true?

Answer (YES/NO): NO